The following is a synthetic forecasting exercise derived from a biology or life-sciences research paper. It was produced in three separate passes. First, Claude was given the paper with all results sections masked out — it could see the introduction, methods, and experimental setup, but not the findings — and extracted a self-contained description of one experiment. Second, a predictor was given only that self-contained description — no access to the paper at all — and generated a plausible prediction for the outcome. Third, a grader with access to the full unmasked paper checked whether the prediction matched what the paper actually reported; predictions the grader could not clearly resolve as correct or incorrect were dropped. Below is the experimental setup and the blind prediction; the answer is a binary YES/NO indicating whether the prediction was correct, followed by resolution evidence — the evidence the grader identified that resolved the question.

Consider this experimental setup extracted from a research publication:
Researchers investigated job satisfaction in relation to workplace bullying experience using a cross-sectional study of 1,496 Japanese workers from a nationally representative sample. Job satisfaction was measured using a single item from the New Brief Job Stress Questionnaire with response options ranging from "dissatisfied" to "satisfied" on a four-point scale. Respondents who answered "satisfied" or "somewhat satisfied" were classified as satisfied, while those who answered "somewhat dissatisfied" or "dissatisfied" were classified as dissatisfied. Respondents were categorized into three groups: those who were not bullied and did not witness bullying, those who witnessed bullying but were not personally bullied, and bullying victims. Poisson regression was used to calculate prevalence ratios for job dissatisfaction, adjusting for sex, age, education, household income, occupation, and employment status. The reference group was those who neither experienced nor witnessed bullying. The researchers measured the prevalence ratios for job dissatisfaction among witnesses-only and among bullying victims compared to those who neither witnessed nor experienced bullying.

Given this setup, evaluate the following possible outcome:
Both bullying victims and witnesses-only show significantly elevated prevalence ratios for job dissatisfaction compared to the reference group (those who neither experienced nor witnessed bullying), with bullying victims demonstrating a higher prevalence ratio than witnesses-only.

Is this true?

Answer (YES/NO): YES